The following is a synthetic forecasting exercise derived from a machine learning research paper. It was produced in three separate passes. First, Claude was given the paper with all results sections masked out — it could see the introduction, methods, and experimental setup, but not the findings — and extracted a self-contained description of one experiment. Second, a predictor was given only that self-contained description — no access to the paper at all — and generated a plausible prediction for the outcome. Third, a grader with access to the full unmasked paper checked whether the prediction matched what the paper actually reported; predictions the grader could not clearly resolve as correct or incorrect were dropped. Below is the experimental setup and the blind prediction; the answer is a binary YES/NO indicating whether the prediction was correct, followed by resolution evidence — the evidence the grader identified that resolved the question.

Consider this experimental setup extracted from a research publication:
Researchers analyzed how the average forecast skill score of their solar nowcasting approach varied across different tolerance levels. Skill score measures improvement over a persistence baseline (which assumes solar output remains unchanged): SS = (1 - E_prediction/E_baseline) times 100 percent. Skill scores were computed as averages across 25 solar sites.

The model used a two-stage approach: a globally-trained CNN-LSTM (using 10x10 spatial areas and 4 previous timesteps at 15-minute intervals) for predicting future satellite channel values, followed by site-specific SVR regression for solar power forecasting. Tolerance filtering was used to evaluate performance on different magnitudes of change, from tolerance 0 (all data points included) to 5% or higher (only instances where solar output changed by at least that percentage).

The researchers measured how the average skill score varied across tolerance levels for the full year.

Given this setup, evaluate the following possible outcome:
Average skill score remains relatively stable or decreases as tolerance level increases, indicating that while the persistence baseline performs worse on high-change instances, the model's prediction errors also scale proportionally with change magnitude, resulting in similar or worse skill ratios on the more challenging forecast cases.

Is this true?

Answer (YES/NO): NO